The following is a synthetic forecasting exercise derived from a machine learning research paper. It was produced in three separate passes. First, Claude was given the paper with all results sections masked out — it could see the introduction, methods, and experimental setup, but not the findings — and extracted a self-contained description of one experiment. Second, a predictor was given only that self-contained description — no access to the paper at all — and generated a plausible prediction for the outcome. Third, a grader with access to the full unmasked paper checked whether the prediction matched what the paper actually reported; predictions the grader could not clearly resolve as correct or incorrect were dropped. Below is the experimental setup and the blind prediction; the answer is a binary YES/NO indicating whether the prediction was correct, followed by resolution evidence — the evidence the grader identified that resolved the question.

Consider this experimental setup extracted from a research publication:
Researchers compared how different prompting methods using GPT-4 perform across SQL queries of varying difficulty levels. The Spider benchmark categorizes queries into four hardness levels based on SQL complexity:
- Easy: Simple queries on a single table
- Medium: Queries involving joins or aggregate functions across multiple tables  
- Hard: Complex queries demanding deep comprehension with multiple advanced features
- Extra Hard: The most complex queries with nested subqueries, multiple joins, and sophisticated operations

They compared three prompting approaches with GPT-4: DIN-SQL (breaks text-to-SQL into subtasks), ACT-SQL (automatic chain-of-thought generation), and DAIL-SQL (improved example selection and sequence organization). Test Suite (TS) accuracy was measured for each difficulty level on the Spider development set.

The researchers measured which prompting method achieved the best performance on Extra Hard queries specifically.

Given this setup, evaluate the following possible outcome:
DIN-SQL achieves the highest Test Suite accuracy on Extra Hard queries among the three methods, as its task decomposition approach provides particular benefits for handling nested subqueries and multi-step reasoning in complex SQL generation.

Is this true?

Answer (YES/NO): NO